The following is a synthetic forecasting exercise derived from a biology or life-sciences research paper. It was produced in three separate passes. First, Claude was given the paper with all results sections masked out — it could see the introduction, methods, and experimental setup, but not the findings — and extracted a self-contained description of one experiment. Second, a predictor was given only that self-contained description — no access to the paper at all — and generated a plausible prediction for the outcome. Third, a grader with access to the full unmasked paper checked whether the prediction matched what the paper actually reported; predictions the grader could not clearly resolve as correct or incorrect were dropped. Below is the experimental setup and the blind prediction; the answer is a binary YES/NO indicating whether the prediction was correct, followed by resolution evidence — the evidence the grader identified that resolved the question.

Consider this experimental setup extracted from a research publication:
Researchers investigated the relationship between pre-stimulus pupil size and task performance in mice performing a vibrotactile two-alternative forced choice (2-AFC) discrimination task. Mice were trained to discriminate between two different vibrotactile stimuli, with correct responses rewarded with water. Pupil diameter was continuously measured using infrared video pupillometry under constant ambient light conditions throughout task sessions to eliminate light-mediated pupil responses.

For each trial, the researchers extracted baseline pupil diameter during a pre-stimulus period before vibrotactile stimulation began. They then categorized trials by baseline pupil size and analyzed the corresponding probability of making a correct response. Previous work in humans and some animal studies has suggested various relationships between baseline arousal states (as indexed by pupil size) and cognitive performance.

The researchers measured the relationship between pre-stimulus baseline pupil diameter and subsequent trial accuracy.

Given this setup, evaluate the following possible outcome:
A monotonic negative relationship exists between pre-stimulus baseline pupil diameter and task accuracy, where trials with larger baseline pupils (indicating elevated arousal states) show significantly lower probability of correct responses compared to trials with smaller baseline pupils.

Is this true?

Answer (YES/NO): NO